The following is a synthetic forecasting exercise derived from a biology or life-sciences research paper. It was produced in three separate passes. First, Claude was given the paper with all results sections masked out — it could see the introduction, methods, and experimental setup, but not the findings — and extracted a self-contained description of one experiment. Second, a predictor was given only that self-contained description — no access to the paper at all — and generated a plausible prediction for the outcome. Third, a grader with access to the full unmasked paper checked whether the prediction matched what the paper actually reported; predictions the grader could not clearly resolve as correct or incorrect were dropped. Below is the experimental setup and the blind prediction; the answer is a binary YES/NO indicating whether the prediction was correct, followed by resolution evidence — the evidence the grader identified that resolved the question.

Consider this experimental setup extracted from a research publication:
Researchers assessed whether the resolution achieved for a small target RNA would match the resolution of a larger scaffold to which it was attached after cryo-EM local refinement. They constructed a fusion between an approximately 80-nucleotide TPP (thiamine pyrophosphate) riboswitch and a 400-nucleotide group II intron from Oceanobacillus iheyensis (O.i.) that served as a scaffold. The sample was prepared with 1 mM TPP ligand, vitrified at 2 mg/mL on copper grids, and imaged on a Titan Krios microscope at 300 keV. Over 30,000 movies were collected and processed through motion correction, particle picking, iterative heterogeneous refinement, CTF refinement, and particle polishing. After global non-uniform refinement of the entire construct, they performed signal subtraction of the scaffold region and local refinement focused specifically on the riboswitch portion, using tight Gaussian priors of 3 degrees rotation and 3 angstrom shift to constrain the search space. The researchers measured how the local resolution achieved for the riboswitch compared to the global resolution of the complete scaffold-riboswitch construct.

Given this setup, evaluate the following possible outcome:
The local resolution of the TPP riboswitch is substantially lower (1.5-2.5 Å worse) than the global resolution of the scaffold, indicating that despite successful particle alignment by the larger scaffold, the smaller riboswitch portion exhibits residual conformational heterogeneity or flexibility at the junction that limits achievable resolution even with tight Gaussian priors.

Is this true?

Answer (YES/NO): NO